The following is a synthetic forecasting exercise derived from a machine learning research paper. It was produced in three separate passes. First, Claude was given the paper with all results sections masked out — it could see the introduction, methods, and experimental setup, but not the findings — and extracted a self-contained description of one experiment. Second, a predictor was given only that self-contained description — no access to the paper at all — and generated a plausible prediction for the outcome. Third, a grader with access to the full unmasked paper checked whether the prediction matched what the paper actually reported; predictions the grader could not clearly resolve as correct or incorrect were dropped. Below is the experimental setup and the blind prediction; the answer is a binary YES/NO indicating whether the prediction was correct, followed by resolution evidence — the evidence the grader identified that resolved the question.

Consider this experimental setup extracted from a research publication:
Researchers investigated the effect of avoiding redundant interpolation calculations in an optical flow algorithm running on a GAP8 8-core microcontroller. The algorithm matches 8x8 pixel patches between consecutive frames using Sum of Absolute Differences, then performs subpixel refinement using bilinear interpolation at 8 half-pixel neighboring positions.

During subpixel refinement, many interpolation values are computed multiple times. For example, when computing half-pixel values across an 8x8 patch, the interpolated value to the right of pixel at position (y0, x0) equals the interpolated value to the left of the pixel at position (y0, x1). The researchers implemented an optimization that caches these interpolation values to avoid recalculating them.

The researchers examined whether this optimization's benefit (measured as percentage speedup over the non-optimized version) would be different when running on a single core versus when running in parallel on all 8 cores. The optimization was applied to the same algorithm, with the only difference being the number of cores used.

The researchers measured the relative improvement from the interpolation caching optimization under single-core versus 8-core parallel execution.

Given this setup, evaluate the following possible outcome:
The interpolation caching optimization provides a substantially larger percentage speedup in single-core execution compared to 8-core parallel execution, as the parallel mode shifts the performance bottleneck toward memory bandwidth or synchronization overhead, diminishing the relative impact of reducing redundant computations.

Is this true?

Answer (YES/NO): NO